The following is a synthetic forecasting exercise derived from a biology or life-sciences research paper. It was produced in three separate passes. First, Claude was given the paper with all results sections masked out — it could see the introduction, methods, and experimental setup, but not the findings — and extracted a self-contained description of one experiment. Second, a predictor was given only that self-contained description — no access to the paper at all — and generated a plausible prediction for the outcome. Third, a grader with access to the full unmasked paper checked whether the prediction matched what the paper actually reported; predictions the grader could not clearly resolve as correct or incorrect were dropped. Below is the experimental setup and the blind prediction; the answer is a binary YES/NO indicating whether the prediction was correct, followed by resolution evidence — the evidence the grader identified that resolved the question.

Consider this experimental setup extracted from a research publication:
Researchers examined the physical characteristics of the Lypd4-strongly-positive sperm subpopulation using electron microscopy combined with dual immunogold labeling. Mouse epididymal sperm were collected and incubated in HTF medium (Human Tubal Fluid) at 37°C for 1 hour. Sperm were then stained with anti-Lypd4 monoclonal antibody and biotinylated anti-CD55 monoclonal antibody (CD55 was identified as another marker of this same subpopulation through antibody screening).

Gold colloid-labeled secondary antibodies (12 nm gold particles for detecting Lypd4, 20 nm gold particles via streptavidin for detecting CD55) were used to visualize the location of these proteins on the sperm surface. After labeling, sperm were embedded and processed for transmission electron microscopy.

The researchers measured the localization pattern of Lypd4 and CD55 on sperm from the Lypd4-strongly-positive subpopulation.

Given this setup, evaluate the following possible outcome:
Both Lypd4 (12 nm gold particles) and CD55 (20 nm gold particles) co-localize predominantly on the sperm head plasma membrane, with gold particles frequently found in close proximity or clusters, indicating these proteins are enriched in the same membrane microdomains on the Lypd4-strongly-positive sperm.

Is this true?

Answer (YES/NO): NO